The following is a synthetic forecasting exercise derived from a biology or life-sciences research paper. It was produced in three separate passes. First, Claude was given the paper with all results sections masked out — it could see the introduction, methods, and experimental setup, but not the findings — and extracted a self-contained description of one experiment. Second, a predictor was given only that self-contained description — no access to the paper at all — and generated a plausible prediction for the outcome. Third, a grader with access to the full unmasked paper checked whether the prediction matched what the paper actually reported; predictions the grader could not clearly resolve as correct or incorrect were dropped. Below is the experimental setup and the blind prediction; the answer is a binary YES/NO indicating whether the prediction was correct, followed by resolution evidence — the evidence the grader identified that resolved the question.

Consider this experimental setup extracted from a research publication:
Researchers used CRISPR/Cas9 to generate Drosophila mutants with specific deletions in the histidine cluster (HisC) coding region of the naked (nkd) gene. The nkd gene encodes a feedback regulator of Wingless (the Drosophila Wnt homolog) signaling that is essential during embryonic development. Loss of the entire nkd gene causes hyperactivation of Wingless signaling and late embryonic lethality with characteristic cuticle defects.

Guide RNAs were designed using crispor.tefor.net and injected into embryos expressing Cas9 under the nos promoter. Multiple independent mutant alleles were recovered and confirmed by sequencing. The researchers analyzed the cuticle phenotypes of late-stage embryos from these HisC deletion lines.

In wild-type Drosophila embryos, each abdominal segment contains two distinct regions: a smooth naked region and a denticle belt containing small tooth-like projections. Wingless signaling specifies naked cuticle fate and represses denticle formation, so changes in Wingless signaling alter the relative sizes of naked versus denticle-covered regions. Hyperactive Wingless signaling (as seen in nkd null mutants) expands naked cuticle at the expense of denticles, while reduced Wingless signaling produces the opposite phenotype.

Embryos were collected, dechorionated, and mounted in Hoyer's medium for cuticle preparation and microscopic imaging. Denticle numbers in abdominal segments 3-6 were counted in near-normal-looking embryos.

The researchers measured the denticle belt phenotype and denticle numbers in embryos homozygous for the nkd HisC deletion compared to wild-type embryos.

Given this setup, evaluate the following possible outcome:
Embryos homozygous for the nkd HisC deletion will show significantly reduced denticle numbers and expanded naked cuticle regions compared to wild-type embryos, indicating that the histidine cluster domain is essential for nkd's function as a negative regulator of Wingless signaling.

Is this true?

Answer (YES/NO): NO